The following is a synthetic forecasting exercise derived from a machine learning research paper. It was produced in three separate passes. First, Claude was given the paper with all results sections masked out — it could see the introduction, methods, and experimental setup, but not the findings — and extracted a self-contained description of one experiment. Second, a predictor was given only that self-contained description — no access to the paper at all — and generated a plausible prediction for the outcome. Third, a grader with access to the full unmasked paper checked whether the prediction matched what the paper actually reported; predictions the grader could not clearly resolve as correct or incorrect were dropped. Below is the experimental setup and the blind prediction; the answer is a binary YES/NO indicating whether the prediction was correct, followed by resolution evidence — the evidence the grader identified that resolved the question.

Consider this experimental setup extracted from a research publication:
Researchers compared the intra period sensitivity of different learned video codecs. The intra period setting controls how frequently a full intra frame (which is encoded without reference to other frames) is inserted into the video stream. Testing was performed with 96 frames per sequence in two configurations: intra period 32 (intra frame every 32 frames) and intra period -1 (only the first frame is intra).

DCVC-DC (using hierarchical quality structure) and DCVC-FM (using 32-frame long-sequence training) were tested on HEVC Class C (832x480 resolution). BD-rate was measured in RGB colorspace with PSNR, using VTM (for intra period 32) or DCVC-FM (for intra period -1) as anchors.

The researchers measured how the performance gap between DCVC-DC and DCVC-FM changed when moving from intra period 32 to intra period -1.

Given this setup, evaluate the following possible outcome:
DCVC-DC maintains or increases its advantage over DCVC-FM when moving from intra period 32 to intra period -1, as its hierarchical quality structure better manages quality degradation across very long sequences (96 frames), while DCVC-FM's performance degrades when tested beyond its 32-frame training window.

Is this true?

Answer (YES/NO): NO